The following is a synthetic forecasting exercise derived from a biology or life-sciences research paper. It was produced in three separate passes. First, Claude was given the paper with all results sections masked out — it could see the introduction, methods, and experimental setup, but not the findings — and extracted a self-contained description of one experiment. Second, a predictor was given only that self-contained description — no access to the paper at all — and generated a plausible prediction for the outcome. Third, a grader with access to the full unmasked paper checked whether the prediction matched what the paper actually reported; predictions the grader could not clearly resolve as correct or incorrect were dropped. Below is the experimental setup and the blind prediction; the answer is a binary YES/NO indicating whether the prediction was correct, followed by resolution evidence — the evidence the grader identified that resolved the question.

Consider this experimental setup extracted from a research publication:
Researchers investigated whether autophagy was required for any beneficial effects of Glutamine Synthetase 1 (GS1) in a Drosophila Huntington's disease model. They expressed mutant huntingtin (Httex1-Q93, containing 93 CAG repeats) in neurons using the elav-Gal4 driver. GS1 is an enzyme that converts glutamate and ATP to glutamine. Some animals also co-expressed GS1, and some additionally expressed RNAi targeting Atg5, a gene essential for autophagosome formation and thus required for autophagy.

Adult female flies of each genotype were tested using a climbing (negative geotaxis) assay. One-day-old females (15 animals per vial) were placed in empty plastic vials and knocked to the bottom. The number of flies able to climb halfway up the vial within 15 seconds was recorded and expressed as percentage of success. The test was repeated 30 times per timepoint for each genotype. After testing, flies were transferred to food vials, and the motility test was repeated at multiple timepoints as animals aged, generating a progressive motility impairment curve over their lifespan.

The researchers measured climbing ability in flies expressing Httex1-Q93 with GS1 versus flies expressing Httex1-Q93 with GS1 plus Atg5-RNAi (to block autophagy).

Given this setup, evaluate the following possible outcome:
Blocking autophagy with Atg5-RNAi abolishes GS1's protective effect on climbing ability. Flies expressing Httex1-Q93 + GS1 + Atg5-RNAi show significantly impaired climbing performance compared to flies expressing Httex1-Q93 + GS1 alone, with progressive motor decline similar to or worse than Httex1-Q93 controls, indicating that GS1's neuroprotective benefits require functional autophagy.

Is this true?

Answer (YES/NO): YES